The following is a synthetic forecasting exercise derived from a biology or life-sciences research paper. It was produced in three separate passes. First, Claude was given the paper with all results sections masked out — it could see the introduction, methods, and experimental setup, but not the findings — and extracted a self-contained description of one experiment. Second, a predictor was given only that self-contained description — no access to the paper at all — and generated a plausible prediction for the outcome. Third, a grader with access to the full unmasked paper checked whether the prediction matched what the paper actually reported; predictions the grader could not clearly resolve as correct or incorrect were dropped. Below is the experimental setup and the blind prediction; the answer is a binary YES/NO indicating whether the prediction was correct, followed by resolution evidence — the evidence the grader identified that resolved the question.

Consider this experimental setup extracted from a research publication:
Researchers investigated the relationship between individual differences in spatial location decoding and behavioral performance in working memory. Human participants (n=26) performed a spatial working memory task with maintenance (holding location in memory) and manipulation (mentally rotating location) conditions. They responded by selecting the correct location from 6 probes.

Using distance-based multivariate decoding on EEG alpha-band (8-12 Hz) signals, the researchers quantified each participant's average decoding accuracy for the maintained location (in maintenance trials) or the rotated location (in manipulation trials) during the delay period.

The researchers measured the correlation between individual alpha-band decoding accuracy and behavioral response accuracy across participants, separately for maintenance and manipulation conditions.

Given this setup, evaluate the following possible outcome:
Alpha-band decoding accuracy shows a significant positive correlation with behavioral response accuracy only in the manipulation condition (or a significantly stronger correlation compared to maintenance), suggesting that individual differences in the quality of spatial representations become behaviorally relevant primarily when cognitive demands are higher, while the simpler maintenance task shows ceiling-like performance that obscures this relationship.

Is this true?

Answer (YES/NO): NO